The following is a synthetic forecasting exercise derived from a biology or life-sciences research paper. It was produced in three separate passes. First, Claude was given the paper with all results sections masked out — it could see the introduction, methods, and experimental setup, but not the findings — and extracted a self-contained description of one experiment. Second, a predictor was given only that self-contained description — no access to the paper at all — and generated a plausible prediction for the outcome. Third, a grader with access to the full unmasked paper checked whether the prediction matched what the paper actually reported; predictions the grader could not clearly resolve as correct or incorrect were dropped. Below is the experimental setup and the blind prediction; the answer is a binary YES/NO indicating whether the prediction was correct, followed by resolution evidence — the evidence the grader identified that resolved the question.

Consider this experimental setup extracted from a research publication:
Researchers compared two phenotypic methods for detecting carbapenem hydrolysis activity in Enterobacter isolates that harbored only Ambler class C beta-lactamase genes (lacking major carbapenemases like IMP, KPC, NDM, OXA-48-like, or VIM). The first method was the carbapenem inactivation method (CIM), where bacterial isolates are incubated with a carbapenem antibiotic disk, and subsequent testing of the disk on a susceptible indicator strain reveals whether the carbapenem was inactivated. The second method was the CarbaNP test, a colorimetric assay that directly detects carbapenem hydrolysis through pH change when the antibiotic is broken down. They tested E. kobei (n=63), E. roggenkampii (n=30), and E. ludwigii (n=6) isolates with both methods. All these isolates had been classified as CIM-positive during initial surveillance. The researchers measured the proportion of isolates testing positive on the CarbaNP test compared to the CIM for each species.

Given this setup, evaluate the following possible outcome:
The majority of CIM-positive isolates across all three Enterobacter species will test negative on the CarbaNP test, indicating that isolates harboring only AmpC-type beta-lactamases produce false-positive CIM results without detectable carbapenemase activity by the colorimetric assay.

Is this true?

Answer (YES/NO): NO